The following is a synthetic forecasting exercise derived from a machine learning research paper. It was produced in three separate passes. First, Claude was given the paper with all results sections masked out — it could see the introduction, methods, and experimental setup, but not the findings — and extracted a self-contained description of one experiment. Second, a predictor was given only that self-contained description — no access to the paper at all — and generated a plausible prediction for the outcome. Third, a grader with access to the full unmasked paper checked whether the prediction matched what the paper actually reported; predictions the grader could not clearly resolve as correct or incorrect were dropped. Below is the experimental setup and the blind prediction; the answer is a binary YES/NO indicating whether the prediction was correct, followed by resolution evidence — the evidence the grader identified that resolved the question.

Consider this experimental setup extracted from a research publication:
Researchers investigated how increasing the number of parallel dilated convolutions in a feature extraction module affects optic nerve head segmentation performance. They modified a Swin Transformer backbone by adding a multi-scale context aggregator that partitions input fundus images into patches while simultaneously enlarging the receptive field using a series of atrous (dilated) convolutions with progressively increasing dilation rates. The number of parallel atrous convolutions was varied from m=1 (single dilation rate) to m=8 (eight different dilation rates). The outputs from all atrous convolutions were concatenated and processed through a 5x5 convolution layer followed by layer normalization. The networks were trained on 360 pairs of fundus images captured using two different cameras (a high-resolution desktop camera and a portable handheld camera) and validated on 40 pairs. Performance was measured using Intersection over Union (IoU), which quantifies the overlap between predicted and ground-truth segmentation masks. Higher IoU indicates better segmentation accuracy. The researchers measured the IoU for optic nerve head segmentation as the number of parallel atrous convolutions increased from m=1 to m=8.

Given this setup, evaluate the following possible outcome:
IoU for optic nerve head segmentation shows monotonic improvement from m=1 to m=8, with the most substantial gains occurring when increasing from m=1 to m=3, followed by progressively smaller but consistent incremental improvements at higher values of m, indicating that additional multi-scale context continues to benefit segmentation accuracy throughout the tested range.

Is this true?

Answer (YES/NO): NO